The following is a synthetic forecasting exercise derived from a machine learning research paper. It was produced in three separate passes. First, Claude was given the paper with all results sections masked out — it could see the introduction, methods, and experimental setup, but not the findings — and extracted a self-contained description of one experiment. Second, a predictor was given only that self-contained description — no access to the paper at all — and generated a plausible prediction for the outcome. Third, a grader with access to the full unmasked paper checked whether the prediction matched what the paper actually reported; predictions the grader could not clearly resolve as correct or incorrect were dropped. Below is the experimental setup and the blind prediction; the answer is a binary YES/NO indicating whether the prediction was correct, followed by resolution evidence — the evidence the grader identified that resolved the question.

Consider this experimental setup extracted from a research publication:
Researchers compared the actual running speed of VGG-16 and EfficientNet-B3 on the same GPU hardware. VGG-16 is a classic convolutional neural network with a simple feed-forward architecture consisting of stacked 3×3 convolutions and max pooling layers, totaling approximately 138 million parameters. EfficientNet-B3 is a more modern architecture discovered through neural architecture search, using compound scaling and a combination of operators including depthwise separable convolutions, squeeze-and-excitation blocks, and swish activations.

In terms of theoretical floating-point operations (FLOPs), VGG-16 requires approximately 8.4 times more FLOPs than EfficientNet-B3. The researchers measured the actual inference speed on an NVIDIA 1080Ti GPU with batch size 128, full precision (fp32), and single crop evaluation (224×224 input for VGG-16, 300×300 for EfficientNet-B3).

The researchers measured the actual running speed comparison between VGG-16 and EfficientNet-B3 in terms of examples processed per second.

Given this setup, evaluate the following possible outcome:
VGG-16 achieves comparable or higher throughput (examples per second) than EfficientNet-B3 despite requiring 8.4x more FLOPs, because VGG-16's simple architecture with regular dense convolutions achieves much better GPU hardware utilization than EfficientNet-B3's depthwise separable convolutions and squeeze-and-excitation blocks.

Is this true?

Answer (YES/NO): YES